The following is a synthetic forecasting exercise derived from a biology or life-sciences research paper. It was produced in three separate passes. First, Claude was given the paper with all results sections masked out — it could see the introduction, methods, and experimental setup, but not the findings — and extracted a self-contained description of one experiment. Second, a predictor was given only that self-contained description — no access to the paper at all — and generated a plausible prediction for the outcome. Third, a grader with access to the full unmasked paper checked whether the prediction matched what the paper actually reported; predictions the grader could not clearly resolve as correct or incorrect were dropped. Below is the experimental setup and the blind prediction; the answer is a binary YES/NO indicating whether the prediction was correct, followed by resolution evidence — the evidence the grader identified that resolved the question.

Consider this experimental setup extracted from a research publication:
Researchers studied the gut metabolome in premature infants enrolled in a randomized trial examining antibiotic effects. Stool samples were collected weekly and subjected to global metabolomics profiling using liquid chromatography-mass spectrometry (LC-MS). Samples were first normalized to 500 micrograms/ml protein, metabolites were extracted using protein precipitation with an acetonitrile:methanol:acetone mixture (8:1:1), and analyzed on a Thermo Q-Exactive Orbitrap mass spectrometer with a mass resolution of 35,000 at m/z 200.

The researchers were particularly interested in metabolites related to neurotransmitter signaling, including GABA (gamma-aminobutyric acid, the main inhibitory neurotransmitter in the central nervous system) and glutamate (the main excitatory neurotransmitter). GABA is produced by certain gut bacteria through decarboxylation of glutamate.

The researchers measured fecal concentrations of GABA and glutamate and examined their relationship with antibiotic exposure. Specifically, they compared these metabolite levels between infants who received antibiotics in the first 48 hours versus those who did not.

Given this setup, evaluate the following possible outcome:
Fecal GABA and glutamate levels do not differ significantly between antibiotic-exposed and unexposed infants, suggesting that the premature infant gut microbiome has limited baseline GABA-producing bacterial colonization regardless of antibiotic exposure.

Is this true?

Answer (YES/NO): NO